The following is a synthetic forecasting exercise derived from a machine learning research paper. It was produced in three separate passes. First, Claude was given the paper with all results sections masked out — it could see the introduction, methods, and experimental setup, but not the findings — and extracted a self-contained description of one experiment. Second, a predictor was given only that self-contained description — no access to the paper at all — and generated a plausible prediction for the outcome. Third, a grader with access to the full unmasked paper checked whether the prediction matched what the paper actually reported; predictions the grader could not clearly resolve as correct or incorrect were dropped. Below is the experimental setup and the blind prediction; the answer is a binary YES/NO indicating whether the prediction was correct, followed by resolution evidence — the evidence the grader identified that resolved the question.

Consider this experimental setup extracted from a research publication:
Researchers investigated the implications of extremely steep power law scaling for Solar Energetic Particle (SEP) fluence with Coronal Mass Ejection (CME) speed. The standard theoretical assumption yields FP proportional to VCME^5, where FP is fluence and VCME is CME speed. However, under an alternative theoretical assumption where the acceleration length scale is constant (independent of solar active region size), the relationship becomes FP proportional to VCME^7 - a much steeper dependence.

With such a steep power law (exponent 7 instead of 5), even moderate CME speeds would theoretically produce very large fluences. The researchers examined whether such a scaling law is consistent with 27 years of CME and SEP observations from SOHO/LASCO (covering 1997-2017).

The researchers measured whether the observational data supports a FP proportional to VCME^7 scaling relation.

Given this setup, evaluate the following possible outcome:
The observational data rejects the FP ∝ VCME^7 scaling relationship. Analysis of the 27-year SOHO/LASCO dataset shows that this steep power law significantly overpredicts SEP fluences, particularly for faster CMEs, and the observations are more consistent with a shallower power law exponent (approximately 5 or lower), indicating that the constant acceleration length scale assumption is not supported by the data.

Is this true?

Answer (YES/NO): YES